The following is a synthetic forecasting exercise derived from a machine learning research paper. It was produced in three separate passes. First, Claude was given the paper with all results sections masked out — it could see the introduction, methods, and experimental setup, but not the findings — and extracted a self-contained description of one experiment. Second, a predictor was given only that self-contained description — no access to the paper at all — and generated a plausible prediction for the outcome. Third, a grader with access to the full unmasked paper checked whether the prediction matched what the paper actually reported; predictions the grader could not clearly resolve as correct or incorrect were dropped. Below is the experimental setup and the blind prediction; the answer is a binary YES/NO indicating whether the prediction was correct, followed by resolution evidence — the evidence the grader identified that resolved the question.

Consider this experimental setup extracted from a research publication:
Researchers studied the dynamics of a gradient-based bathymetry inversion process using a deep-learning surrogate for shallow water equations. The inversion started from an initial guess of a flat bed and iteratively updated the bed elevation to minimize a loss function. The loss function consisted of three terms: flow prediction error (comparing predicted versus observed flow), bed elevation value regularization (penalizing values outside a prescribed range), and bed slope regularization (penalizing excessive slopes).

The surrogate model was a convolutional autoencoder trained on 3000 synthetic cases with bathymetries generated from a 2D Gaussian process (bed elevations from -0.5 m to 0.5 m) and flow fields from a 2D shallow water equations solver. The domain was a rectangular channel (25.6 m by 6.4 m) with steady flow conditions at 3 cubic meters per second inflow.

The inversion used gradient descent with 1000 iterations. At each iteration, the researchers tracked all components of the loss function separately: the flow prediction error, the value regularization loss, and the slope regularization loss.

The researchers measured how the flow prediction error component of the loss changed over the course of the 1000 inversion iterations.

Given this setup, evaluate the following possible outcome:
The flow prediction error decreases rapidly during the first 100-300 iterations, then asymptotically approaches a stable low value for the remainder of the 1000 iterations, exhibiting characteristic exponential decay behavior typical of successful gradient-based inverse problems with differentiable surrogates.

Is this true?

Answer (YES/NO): NO